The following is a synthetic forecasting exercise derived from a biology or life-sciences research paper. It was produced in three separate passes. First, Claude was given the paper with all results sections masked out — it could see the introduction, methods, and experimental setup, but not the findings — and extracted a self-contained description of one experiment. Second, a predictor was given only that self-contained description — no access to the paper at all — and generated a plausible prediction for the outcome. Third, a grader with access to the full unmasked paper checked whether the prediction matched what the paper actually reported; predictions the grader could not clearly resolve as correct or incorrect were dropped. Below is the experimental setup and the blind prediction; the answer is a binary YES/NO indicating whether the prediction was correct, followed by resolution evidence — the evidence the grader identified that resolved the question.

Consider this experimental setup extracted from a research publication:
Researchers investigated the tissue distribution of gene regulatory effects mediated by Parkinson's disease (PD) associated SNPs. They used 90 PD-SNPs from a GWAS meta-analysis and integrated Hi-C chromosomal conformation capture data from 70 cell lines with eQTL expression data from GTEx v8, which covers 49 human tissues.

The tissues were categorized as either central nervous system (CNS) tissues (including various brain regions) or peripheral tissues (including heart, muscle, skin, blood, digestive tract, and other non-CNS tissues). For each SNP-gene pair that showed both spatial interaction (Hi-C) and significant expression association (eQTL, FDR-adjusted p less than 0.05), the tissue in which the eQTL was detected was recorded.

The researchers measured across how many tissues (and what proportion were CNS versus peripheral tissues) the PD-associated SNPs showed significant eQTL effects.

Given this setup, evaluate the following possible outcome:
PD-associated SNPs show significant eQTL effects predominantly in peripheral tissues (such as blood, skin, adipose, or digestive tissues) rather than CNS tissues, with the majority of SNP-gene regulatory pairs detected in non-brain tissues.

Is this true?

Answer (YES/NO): NO